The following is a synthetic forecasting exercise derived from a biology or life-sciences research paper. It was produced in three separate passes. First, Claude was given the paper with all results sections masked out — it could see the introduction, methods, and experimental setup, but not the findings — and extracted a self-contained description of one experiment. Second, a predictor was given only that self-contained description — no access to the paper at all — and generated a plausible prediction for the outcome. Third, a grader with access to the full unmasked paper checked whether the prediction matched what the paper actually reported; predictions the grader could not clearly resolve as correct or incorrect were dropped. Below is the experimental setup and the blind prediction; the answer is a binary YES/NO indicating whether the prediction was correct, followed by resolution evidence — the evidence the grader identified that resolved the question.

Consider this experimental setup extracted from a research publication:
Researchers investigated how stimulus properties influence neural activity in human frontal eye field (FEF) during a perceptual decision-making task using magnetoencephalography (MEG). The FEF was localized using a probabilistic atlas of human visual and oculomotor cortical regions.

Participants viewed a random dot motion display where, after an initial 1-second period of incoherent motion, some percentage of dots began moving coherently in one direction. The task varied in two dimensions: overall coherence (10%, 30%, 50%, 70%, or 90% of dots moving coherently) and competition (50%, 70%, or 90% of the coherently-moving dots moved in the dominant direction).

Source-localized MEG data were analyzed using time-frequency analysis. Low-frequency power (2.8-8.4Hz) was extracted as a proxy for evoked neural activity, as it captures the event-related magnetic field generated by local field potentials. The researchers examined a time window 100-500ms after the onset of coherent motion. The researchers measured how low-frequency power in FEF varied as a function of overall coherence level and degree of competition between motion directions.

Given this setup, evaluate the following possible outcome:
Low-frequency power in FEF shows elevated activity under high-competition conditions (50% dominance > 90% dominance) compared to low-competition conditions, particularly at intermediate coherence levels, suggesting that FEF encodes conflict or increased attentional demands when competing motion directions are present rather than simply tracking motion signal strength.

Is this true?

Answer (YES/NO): NO